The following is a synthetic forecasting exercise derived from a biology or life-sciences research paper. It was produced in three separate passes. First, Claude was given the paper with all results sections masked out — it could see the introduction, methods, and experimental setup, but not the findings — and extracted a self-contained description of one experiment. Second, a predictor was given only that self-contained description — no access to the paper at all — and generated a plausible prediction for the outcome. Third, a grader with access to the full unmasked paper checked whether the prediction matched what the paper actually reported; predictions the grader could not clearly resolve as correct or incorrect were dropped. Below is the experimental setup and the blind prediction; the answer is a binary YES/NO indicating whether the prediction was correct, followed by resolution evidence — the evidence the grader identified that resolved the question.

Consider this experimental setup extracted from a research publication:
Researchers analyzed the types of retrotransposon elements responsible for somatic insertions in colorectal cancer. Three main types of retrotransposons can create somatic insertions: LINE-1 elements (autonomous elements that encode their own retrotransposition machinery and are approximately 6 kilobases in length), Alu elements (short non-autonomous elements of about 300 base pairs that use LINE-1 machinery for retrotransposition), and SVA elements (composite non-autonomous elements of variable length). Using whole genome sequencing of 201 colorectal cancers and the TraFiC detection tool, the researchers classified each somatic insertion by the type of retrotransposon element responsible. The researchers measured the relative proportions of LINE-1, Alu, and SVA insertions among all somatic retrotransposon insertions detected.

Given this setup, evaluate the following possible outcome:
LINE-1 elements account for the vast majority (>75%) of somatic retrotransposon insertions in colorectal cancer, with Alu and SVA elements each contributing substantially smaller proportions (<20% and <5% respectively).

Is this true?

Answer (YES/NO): YES